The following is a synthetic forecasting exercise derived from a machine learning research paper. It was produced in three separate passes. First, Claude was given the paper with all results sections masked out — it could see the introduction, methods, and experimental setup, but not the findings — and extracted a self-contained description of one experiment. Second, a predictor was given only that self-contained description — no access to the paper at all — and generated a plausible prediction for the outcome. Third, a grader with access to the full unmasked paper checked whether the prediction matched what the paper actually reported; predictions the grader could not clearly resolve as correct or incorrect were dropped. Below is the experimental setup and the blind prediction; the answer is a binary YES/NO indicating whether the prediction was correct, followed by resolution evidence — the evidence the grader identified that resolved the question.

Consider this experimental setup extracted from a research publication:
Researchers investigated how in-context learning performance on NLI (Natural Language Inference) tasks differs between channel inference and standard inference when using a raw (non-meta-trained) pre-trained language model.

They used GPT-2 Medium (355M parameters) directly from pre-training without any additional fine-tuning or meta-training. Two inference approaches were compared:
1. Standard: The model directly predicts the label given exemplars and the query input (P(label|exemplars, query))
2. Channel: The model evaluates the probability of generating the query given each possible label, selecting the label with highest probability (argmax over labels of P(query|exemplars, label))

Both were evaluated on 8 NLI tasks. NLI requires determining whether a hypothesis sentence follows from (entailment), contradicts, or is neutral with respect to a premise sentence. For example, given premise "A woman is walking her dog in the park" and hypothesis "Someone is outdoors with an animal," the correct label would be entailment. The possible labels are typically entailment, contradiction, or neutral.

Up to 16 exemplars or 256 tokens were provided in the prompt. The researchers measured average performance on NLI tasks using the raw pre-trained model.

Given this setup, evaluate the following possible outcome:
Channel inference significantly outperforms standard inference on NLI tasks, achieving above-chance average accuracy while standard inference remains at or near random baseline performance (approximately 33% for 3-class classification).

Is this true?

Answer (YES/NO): NO